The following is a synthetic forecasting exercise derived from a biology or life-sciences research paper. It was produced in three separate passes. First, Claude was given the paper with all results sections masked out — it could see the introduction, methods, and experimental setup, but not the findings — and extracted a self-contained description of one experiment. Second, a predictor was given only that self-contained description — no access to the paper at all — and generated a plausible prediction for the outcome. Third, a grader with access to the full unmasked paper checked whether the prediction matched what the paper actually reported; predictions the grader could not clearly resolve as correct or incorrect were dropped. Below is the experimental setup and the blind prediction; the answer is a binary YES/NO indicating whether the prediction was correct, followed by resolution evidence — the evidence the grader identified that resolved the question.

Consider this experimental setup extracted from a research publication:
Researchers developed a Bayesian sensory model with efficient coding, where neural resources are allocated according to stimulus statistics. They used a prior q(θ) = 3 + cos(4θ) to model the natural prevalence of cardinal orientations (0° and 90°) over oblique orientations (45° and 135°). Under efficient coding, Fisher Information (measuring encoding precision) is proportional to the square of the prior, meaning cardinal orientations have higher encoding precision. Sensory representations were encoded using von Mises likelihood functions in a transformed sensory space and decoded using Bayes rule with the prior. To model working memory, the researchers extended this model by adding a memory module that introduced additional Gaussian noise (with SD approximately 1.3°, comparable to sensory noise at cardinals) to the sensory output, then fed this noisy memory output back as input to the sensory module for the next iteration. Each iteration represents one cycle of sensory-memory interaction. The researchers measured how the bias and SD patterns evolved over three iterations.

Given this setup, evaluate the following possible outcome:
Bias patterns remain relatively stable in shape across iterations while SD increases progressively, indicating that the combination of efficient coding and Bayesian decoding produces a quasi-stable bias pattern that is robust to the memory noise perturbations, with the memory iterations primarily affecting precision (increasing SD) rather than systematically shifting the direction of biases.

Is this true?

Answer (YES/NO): NO